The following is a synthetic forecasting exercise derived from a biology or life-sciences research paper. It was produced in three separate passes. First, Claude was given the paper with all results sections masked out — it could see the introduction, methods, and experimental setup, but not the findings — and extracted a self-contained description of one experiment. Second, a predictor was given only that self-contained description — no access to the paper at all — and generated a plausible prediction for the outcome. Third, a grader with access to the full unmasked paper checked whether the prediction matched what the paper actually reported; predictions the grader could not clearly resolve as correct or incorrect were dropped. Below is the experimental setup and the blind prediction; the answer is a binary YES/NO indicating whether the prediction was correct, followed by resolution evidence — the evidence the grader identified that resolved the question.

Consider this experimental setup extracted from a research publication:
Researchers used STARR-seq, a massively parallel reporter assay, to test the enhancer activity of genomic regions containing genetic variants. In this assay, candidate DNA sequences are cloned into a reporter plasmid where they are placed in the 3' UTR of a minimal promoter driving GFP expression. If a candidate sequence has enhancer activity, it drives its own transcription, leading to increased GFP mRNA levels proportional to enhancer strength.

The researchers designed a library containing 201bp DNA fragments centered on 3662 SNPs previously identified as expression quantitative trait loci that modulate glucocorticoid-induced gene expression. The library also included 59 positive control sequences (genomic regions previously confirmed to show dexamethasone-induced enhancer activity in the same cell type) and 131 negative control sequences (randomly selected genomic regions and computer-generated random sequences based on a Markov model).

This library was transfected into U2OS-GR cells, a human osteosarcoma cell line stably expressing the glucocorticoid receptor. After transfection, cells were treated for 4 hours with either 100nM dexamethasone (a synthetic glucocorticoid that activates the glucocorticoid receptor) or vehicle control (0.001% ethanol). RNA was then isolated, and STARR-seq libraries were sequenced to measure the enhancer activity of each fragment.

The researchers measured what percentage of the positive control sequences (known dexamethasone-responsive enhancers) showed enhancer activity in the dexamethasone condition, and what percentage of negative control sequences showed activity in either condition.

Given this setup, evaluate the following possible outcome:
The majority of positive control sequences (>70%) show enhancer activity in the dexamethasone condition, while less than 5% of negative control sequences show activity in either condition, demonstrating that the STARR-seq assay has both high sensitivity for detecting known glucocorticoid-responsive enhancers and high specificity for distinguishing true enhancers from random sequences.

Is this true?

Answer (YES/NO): NO